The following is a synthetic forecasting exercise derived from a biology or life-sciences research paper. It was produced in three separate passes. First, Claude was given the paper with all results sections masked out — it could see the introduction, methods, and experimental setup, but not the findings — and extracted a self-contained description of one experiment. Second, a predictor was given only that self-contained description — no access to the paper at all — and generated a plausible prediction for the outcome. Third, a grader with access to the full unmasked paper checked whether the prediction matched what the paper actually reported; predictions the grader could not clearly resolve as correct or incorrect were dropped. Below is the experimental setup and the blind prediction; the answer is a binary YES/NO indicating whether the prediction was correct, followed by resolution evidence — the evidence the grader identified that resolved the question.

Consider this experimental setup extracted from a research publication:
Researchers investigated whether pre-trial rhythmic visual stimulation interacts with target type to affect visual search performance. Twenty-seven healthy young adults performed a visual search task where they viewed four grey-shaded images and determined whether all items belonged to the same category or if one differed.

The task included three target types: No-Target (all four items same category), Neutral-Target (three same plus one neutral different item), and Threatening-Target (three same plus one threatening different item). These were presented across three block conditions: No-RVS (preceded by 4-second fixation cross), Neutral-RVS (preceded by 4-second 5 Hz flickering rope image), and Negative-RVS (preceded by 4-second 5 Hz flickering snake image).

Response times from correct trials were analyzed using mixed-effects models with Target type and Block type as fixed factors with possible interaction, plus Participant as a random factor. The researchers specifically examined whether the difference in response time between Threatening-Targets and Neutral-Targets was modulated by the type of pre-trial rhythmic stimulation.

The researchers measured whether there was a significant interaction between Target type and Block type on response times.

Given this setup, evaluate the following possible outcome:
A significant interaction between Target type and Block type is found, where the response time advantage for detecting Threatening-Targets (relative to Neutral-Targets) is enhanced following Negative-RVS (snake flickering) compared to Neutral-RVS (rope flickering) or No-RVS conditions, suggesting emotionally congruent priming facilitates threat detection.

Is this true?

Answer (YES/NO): NO